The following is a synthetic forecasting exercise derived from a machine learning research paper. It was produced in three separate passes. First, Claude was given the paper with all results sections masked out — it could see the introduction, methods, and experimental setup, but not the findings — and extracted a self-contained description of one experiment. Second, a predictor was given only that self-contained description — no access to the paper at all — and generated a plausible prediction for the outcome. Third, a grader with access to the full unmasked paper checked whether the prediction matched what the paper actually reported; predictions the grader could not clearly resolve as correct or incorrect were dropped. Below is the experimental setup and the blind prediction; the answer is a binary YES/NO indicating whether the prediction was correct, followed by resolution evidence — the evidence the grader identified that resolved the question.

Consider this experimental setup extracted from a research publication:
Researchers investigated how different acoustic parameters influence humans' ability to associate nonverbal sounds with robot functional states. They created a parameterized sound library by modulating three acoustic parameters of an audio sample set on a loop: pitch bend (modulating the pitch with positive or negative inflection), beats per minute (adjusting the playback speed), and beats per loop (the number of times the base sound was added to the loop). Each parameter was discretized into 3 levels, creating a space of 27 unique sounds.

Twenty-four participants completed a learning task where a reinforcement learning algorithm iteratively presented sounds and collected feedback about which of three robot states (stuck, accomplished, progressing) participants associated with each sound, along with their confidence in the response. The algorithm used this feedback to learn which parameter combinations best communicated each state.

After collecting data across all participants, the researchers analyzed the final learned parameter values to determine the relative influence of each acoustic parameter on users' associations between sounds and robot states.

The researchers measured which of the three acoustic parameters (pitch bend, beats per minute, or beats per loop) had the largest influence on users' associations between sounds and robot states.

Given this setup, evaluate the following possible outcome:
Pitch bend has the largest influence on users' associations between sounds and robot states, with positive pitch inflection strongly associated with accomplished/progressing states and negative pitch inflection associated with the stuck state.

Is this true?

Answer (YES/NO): NO